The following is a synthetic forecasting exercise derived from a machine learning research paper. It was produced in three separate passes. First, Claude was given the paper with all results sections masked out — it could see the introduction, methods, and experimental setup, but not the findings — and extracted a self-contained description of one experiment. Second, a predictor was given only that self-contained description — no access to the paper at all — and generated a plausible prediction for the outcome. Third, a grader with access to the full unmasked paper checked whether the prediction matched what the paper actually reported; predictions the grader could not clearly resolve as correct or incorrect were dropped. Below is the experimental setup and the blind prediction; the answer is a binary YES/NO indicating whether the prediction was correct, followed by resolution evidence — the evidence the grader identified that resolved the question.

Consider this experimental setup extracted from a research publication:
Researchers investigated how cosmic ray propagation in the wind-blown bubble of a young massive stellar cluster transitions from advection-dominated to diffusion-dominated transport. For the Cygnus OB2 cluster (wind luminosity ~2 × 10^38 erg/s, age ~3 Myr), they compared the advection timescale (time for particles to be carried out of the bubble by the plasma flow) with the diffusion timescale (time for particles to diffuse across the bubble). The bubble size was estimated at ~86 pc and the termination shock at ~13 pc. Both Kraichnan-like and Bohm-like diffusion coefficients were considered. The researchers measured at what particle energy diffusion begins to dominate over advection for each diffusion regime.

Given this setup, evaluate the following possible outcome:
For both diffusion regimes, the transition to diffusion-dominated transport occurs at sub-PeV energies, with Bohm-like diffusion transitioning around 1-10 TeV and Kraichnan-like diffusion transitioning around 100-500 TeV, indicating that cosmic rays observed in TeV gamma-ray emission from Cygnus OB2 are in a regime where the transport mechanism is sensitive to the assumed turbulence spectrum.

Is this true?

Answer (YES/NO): NO